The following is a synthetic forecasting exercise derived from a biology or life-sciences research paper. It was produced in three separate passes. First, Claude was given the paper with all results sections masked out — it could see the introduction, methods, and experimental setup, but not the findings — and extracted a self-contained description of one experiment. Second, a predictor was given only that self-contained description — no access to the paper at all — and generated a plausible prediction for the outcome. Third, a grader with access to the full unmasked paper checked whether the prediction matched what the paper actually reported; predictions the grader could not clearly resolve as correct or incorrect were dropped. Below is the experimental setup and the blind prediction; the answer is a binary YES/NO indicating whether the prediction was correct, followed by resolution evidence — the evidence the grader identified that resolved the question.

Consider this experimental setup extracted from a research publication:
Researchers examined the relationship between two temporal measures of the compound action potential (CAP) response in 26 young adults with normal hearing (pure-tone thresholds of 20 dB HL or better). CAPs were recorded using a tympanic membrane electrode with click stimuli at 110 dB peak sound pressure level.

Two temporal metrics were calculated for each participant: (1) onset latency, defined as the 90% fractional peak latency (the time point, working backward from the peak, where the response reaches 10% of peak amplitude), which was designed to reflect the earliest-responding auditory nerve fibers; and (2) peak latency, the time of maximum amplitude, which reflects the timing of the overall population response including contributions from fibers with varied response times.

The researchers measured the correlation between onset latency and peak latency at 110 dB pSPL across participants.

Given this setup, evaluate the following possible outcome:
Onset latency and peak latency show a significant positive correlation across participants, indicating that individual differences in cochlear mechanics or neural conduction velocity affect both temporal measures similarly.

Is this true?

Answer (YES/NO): NO